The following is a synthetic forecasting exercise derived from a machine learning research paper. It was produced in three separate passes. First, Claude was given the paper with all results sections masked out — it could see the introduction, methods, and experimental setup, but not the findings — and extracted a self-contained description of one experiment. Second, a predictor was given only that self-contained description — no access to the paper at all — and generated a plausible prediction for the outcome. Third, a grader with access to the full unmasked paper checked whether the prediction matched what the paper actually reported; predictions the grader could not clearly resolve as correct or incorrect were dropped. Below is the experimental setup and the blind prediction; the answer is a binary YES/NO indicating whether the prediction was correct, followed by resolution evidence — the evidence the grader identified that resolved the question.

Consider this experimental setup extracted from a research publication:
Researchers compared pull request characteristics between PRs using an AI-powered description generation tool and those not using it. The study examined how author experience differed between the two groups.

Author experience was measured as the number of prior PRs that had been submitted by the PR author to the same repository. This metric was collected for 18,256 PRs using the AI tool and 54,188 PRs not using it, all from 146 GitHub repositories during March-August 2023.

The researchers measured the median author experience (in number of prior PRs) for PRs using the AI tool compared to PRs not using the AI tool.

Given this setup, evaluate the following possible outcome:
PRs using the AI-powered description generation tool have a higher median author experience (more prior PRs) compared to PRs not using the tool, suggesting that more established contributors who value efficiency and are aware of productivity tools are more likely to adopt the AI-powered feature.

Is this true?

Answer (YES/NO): YES